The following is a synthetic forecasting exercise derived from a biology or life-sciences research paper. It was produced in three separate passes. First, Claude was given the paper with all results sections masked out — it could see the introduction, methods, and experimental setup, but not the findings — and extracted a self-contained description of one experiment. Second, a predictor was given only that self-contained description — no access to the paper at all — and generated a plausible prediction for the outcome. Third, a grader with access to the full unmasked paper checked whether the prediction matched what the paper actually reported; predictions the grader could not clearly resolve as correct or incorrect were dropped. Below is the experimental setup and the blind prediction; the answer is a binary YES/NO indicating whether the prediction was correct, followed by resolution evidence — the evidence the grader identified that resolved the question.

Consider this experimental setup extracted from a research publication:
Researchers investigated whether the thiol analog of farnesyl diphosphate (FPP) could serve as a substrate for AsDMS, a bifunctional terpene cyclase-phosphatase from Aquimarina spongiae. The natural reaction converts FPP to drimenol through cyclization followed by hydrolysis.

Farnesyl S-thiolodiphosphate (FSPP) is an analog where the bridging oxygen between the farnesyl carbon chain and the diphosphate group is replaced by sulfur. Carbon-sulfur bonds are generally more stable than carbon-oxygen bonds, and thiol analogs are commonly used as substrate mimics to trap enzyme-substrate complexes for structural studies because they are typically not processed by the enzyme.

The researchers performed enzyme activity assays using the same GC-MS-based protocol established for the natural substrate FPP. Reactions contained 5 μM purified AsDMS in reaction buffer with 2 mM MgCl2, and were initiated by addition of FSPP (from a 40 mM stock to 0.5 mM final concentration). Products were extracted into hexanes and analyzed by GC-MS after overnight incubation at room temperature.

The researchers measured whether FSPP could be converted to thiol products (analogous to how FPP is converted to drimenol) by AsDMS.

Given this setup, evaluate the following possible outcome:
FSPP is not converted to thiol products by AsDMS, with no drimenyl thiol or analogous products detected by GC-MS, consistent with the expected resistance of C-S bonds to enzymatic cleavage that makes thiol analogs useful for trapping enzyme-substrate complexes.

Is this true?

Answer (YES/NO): NO